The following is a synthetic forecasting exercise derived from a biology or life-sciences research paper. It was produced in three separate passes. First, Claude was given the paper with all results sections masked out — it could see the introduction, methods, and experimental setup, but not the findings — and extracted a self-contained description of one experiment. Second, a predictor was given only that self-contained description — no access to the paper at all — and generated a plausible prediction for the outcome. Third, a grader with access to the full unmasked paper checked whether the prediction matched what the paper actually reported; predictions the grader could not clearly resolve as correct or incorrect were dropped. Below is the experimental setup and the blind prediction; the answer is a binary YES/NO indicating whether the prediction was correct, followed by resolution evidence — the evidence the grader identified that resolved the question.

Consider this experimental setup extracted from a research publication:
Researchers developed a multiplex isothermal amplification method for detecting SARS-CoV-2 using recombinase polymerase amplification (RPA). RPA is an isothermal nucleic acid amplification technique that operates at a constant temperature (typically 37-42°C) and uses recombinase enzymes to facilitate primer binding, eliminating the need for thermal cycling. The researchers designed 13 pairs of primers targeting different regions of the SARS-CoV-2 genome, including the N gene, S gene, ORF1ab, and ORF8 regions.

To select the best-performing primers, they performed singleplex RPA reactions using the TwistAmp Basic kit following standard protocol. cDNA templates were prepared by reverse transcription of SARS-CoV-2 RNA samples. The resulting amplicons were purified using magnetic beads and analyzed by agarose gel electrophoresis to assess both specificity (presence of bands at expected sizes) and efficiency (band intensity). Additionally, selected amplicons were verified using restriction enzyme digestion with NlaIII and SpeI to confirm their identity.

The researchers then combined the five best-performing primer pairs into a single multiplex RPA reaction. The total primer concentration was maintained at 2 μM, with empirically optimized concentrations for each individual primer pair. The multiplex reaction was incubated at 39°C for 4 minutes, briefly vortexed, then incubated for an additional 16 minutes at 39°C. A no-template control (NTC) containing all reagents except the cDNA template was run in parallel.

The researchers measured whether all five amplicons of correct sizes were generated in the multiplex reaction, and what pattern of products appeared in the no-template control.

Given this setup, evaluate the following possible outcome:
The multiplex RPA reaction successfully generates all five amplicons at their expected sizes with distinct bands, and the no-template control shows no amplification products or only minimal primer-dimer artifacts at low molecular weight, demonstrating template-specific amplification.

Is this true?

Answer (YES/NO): NO